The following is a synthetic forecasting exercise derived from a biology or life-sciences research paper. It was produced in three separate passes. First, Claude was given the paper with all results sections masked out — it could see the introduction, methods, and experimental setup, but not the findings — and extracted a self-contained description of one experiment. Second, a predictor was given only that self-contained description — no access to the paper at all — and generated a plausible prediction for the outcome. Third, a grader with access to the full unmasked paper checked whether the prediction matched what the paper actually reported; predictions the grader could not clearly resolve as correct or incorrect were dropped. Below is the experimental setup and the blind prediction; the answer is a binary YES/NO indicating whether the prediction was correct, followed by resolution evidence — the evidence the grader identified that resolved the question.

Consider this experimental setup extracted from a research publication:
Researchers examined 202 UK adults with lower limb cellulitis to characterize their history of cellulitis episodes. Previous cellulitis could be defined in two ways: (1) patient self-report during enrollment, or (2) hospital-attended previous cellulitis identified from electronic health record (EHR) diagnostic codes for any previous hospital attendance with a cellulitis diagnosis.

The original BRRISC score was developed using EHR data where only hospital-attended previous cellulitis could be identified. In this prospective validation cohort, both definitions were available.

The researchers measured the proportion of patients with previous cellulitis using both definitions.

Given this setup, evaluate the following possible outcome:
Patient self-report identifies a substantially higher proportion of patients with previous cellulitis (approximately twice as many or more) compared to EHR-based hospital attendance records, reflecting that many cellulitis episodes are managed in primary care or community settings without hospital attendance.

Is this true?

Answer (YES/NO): YES